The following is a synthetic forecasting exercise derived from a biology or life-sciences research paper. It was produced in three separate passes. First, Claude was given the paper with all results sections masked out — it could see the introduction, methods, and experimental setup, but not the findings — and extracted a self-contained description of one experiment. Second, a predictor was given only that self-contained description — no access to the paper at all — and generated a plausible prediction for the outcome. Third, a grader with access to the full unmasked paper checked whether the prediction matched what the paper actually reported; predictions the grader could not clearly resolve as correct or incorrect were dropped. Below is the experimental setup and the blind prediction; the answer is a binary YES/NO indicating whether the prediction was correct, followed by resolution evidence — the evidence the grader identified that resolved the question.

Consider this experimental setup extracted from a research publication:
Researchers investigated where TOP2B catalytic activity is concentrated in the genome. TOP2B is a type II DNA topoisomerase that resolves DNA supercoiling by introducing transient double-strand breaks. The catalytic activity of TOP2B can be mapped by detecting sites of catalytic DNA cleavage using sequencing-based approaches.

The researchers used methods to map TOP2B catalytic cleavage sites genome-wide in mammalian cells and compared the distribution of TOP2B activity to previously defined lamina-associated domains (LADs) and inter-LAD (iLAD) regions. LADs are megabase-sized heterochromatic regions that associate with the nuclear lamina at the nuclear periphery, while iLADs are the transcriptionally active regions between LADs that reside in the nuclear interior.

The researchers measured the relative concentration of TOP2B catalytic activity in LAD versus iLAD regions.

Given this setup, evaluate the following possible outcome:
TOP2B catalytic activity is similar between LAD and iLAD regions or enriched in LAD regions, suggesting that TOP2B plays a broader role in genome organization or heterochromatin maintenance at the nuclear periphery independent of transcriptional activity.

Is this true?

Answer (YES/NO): NO